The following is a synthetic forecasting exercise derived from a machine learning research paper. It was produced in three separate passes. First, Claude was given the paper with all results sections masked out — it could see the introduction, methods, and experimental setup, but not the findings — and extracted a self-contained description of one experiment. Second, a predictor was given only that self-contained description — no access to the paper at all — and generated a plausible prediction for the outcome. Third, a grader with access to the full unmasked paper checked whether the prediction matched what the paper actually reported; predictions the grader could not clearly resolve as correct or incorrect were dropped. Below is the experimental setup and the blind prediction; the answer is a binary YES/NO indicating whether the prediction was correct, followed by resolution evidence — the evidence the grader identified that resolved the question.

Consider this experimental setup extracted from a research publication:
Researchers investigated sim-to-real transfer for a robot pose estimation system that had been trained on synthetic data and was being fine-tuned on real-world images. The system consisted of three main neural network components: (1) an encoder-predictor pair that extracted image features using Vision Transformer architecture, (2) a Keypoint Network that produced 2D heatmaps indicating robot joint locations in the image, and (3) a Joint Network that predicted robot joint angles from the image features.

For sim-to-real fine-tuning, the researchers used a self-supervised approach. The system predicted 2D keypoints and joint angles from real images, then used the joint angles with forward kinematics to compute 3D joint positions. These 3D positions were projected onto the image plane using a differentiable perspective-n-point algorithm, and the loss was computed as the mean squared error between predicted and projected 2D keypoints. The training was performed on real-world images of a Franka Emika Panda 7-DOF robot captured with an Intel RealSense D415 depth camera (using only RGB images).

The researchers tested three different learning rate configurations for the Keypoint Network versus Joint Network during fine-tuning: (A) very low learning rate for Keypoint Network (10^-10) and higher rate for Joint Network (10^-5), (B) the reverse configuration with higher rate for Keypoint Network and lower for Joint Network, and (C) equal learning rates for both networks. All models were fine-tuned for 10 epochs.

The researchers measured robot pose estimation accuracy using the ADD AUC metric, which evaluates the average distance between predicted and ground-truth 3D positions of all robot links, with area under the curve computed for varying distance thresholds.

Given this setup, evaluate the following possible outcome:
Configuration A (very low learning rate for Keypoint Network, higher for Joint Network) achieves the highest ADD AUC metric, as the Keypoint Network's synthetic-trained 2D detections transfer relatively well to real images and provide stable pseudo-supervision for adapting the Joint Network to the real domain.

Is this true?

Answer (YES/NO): YES